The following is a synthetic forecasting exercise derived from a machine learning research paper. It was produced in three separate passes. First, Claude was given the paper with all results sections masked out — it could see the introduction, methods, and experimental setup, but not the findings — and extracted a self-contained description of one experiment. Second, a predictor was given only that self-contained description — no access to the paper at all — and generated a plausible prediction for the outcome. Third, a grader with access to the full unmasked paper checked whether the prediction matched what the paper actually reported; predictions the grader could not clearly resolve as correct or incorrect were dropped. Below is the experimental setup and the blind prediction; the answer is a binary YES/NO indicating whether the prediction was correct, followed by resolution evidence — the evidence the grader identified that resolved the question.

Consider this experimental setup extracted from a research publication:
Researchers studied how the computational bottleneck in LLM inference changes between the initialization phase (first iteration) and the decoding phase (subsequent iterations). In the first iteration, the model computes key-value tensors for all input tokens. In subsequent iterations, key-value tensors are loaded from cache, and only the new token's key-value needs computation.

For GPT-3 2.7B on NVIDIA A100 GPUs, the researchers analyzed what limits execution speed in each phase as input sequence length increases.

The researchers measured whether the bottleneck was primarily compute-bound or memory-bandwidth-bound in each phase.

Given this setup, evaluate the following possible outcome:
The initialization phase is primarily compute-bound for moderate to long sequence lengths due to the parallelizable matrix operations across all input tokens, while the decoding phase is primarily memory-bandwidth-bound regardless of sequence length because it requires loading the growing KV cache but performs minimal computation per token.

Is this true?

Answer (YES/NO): YES